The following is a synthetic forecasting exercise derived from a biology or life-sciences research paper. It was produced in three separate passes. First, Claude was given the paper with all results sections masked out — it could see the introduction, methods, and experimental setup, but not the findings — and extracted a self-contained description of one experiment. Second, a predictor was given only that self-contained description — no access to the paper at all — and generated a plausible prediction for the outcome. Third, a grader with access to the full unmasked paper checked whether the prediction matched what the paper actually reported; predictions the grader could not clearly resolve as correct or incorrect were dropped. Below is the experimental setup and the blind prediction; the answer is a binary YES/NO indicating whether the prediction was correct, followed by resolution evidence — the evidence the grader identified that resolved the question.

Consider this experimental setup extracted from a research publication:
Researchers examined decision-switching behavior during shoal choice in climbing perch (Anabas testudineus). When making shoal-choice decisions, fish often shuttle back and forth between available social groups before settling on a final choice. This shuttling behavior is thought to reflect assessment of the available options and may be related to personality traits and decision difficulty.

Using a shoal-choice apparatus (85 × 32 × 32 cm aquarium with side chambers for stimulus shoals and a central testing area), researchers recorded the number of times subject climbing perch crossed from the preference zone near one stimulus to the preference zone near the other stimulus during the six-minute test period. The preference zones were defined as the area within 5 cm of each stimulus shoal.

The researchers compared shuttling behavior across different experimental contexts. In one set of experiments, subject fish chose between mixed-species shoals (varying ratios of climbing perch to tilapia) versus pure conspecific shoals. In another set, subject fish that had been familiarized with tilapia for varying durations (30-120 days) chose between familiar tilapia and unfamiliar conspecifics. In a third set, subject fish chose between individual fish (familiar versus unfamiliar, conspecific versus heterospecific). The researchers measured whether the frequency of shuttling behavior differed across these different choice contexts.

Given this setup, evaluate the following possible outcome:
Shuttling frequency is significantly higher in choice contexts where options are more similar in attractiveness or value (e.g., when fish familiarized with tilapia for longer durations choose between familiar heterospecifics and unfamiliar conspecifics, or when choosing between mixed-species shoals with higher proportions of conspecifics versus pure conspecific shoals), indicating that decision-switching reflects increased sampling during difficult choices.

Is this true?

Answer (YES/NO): NO